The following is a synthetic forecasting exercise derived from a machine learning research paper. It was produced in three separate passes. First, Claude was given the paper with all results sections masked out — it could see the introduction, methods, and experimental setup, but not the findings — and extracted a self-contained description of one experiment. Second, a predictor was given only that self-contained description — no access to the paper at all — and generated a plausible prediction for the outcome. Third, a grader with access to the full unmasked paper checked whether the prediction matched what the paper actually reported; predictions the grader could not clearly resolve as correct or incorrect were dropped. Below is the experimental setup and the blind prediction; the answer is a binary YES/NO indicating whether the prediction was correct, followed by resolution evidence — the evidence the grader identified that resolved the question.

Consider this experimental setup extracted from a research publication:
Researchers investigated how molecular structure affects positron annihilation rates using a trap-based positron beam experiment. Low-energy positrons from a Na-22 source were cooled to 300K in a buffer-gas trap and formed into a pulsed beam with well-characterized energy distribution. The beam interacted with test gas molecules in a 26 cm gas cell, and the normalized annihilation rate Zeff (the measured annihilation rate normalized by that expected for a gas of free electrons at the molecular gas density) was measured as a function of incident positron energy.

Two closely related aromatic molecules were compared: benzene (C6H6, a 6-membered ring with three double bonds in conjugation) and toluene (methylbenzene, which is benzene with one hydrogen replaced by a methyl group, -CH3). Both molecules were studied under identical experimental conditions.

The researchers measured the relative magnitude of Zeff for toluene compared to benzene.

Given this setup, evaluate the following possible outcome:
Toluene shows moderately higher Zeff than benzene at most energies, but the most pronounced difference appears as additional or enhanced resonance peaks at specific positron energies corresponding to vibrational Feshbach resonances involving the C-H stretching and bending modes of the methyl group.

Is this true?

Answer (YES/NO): NO